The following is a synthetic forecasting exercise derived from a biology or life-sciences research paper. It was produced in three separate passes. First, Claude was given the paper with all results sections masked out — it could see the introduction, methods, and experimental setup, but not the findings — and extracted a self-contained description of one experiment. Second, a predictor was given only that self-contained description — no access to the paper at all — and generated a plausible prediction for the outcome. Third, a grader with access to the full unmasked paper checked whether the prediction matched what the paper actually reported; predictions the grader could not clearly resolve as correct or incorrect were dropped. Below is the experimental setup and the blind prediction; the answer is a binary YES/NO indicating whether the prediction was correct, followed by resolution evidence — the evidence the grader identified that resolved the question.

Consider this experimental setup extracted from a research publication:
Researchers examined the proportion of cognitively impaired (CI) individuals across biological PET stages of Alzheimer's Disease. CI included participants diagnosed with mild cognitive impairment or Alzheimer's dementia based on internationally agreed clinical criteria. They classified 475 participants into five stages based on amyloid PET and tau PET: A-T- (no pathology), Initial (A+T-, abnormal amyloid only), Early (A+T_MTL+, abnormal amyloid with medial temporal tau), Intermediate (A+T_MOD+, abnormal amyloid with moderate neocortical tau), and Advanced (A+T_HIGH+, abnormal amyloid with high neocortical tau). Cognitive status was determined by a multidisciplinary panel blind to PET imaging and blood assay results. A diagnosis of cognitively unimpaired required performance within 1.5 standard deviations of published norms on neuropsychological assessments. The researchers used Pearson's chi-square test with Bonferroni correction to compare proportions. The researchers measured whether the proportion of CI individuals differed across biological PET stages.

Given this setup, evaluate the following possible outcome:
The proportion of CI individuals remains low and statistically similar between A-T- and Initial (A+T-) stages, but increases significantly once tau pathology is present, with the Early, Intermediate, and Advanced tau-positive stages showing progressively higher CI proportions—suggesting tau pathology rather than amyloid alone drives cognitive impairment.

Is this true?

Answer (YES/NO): NO